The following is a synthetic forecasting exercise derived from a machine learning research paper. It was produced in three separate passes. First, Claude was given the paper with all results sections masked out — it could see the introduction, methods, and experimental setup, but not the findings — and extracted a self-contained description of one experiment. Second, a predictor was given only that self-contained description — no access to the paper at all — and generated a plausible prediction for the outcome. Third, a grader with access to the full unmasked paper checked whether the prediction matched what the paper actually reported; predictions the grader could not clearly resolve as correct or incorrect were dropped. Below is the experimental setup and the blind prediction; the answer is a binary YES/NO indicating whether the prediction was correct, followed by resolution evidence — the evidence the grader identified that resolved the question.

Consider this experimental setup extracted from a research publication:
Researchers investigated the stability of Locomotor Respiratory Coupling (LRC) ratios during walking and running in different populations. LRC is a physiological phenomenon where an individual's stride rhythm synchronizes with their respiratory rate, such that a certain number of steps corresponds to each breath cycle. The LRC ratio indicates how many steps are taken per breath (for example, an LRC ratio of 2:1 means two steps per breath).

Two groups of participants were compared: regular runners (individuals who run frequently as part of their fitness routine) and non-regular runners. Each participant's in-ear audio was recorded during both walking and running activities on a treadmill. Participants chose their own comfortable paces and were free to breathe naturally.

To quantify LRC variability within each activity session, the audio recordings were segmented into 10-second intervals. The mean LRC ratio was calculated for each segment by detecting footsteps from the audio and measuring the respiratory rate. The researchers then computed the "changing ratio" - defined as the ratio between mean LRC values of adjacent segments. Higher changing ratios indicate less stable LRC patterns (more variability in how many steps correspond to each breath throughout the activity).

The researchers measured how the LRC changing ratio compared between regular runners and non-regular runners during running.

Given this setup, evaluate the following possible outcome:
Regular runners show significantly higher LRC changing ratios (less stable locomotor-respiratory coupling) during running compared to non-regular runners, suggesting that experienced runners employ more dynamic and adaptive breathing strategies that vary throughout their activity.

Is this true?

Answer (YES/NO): NO